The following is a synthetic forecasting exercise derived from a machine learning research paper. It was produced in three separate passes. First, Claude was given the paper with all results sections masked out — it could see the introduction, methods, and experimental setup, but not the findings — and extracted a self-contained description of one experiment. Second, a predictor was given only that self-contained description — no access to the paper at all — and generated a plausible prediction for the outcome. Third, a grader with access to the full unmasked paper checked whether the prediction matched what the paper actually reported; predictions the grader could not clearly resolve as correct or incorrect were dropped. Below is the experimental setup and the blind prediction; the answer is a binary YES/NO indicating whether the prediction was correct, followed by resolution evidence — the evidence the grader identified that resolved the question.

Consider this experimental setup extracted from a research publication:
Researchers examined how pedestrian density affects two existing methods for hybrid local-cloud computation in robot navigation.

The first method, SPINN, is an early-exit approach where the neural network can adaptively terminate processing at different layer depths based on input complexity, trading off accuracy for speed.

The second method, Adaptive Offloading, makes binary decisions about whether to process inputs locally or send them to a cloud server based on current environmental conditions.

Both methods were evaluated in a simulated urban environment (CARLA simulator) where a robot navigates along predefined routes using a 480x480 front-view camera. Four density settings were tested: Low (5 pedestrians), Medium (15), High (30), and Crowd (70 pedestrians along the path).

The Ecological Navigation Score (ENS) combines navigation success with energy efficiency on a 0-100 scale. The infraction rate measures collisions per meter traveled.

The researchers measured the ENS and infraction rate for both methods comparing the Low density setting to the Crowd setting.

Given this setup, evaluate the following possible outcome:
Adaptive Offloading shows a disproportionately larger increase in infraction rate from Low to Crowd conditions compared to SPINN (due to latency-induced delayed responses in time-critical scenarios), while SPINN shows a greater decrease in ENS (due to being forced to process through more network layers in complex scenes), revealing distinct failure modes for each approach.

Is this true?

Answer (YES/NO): NO